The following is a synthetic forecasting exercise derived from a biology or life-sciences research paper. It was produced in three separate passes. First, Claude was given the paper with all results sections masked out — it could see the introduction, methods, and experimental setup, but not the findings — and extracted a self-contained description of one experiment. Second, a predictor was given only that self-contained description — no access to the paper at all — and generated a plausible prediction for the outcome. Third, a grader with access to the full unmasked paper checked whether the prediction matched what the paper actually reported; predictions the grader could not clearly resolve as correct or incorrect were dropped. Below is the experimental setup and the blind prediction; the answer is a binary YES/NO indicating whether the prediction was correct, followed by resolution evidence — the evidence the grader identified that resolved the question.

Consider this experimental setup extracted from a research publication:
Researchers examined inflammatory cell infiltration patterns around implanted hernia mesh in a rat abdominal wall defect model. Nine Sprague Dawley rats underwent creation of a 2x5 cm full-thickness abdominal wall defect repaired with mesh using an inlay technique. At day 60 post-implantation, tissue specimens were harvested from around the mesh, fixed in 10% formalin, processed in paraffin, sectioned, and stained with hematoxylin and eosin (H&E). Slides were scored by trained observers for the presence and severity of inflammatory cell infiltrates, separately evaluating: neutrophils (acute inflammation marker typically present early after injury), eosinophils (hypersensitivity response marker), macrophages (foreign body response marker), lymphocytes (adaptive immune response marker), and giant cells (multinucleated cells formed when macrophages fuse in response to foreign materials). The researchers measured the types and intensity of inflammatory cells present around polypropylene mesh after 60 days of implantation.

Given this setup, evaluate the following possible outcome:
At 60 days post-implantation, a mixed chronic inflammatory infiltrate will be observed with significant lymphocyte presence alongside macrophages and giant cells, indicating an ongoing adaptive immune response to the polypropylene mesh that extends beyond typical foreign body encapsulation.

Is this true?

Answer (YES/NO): NO